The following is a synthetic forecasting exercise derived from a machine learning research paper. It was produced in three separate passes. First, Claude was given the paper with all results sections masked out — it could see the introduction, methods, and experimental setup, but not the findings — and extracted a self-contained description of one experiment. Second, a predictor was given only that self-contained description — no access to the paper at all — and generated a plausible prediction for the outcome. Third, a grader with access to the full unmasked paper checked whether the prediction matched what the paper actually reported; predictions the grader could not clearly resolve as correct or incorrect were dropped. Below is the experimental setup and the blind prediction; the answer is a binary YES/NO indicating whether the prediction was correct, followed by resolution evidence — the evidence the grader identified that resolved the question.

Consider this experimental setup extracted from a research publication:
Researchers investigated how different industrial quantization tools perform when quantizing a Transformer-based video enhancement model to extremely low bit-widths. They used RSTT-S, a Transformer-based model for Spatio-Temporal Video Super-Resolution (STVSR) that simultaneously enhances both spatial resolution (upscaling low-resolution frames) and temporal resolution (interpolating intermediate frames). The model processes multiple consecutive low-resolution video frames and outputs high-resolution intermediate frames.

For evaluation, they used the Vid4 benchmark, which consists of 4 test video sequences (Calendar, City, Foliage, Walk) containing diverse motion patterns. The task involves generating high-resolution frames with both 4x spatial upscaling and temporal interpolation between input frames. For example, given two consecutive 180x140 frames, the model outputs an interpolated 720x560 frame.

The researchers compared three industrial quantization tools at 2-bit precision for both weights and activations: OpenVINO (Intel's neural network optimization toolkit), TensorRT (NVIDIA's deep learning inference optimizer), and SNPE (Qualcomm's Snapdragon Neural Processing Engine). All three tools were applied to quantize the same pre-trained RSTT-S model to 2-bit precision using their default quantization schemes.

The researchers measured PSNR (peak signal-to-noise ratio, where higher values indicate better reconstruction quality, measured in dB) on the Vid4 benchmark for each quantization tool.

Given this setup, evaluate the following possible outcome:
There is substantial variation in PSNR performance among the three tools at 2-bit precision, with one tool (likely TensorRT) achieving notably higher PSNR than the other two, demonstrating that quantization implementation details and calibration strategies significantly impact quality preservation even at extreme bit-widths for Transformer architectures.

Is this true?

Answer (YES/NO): YES